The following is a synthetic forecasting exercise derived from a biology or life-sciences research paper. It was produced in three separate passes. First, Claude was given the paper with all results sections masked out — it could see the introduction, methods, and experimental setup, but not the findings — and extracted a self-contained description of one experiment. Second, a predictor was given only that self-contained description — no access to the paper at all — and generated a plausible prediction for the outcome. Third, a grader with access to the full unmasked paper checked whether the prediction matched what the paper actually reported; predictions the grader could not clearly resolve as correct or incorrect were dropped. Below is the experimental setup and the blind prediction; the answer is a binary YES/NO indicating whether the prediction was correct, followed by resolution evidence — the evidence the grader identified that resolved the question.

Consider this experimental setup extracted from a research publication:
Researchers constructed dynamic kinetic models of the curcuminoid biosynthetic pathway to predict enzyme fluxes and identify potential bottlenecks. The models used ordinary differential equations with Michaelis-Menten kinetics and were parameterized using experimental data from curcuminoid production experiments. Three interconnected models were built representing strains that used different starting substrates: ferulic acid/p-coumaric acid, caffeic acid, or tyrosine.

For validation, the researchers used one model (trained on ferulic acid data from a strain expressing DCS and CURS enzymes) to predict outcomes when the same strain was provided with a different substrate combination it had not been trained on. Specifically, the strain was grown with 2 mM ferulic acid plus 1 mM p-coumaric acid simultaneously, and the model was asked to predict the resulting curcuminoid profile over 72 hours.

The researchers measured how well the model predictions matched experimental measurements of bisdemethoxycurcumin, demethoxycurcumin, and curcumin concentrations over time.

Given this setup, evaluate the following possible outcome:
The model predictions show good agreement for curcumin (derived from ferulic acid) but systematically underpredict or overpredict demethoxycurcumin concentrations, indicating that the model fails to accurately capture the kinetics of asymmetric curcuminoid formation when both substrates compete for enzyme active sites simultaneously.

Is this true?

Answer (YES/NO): NO